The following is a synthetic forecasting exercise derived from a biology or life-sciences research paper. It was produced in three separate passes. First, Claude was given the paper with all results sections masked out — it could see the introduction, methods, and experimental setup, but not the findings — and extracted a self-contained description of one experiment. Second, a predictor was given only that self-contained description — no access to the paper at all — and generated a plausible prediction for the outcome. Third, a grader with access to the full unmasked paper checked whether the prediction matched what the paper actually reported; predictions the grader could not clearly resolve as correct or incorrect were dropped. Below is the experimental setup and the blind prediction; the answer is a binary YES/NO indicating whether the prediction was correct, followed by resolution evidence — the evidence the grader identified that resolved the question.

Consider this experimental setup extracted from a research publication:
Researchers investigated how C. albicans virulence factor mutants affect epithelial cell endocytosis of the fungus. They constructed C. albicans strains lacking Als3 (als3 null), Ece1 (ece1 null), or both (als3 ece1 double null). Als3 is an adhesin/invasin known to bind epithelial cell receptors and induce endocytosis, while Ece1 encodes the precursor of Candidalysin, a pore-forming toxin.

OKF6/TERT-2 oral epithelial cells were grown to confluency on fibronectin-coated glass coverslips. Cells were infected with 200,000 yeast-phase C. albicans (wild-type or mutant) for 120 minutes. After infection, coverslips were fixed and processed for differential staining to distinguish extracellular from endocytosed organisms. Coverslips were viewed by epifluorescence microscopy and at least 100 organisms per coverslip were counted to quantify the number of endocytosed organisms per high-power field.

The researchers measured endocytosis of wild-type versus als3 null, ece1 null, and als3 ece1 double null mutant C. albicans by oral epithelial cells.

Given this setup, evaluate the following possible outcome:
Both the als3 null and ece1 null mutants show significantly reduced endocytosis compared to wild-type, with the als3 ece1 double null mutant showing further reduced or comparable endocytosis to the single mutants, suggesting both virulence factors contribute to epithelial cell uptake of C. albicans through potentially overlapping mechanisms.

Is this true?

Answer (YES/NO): NO